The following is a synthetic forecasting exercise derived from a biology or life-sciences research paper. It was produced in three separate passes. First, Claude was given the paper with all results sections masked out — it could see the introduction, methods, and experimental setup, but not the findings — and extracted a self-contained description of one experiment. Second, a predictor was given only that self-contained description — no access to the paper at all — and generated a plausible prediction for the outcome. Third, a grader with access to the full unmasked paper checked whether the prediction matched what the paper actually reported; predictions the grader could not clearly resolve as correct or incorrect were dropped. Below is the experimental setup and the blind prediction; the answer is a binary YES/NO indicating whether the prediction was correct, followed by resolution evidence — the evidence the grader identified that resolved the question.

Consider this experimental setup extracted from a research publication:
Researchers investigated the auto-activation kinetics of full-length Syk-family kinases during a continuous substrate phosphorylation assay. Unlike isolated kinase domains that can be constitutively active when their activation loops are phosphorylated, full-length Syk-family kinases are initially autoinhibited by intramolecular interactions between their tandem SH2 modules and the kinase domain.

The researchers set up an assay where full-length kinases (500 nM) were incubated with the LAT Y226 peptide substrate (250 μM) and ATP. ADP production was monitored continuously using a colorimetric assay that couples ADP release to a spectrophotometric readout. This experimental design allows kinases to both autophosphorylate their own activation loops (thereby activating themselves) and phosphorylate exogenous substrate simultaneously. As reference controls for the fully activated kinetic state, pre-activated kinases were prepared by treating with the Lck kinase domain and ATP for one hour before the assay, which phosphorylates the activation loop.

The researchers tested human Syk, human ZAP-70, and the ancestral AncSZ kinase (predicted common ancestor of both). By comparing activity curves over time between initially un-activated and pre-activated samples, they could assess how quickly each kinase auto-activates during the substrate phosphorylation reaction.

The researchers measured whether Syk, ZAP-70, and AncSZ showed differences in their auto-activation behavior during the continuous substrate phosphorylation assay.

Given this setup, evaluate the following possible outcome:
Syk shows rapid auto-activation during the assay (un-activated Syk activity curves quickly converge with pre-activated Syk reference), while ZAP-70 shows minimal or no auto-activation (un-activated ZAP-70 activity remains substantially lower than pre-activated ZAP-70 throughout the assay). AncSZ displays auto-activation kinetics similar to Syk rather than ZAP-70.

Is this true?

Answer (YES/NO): NO